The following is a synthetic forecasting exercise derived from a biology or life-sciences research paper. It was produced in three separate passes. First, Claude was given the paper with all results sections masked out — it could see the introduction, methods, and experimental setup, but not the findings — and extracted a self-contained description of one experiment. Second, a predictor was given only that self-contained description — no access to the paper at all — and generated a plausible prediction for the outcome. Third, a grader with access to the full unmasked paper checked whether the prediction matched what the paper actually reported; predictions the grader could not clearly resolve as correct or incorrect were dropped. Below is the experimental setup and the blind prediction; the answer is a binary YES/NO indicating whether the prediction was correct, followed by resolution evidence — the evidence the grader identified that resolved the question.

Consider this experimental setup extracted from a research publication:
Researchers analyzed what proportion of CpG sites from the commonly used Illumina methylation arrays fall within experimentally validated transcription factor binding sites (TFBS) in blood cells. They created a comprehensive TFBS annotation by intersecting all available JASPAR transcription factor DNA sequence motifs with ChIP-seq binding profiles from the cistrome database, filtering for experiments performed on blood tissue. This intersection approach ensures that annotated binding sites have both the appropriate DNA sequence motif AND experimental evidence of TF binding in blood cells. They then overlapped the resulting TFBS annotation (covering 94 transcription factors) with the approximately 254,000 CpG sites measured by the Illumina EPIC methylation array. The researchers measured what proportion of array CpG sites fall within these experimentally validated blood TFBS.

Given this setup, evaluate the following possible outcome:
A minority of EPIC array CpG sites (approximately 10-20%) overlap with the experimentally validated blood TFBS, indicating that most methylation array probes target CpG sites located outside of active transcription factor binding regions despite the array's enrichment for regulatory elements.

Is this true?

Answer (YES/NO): NO